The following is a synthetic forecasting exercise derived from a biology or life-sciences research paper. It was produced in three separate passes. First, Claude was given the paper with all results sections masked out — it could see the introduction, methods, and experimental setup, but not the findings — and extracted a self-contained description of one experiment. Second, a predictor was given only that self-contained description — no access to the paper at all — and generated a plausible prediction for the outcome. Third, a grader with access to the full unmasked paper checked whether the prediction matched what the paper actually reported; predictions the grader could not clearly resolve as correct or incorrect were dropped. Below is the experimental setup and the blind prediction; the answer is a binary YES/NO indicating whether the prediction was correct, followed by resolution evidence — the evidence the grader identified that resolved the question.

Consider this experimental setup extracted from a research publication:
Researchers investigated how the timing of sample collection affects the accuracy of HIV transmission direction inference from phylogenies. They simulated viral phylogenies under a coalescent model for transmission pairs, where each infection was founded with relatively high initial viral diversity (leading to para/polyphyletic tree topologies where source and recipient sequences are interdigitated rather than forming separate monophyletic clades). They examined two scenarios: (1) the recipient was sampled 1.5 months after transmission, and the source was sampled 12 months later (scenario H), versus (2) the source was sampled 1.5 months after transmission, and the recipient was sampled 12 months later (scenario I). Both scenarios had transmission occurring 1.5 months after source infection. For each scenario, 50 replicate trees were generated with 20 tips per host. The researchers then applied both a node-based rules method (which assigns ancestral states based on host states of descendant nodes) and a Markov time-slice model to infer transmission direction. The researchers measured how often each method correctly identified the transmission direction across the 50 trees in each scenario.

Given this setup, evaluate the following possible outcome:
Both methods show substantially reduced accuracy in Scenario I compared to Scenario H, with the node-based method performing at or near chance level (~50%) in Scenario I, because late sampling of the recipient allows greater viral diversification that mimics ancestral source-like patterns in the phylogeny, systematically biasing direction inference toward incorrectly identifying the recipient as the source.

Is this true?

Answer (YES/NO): NO